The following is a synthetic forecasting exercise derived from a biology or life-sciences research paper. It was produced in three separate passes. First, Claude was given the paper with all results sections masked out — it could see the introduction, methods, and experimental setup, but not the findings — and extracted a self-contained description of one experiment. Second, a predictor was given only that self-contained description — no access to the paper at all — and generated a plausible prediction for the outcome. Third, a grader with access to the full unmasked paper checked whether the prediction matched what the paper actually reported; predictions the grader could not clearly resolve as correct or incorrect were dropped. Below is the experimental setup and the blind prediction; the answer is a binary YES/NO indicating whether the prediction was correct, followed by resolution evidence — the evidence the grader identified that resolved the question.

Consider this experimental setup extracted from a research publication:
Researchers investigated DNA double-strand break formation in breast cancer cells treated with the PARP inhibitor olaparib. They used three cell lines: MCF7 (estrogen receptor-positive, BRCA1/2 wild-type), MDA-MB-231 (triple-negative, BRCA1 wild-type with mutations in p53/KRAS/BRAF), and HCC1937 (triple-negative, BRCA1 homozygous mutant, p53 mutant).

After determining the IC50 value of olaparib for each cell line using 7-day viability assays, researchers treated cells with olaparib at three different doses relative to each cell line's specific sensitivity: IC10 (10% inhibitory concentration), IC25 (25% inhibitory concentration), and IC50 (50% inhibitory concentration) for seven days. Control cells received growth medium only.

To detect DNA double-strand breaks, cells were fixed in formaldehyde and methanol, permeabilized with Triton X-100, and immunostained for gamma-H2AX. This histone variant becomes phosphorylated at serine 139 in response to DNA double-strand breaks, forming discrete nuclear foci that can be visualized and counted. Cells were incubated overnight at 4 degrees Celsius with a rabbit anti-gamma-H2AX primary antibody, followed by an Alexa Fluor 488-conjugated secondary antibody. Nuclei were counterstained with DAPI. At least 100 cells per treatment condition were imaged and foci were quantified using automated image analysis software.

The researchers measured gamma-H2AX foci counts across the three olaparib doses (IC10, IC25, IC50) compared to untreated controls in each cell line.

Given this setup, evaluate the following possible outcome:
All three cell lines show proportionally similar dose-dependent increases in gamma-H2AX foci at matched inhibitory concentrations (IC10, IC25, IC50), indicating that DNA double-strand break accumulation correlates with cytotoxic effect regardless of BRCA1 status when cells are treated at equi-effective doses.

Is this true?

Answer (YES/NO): NO